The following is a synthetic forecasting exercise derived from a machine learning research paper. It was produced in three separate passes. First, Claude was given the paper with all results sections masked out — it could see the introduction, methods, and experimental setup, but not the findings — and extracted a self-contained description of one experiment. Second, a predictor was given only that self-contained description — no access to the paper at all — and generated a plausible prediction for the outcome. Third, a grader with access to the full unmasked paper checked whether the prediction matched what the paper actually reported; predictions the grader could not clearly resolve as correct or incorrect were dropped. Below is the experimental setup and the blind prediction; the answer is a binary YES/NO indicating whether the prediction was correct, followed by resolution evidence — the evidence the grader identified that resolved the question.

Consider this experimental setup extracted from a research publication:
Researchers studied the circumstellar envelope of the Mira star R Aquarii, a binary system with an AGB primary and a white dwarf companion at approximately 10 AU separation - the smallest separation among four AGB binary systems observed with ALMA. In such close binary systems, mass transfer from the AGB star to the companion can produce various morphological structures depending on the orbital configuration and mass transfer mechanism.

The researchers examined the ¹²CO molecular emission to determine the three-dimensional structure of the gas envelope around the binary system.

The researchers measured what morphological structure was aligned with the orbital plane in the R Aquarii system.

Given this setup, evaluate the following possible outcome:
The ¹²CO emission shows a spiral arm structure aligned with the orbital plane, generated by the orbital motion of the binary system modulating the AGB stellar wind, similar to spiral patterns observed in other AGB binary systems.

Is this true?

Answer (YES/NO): NO